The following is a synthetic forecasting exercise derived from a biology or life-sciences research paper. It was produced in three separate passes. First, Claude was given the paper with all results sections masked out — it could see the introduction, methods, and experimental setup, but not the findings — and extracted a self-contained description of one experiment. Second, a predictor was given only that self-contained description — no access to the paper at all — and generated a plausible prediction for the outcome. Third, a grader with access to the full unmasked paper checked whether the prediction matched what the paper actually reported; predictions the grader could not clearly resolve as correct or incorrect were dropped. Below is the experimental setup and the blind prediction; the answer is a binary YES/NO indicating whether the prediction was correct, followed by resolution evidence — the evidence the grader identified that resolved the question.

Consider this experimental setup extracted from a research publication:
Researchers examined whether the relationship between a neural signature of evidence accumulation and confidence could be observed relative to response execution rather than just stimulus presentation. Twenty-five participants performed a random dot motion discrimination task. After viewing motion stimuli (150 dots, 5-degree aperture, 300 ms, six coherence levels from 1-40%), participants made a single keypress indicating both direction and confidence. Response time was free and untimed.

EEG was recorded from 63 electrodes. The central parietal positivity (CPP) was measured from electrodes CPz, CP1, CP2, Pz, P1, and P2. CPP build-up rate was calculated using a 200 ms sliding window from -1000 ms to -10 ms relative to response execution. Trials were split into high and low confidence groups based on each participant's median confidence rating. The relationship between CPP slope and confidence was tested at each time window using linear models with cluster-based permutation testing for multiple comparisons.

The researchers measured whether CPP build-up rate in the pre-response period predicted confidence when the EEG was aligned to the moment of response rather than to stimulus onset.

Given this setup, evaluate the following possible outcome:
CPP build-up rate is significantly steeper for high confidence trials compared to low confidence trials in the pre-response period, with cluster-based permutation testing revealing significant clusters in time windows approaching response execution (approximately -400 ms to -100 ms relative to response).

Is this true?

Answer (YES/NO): NO